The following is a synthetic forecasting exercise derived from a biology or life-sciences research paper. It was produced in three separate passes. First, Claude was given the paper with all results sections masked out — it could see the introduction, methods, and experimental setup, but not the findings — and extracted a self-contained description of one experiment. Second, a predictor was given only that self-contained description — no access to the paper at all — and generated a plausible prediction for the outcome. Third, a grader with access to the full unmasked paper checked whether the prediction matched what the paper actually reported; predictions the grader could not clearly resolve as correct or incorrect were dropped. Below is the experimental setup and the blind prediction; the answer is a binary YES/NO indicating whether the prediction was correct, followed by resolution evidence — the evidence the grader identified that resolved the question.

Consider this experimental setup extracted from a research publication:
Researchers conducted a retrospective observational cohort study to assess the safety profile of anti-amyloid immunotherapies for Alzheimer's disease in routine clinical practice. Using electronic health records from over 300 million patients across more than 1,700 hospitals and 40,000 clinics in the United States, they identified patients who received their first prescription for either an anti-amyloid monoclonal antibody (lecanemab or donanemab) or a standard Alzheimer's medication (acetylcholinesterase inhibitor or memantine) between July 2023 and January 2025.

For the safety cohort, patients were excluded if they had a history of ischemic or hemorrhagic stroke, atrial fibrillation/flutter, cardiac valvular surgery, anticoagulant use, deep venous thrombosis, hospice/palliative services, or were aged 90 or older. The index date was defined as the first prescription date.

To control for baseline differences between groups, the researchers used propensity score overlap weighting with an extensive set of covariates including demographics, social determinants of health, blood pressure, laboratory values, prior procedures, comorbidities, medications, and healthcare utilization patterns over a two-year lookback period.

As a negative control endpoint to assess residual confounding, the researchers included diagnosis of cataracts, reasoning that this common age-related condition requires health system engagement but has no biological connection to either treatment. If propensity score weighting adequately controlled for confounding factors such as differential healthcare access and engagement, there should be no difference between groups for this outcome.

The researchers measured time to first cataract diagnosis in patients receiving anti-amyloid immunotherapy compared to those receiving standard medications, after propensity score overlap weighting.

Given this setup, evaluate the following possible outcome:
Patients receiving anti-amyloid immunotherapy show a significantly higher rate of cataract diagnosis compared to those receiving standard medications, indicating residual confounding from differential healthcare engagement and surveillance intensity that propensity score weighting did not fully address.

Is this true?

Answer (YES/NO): NO